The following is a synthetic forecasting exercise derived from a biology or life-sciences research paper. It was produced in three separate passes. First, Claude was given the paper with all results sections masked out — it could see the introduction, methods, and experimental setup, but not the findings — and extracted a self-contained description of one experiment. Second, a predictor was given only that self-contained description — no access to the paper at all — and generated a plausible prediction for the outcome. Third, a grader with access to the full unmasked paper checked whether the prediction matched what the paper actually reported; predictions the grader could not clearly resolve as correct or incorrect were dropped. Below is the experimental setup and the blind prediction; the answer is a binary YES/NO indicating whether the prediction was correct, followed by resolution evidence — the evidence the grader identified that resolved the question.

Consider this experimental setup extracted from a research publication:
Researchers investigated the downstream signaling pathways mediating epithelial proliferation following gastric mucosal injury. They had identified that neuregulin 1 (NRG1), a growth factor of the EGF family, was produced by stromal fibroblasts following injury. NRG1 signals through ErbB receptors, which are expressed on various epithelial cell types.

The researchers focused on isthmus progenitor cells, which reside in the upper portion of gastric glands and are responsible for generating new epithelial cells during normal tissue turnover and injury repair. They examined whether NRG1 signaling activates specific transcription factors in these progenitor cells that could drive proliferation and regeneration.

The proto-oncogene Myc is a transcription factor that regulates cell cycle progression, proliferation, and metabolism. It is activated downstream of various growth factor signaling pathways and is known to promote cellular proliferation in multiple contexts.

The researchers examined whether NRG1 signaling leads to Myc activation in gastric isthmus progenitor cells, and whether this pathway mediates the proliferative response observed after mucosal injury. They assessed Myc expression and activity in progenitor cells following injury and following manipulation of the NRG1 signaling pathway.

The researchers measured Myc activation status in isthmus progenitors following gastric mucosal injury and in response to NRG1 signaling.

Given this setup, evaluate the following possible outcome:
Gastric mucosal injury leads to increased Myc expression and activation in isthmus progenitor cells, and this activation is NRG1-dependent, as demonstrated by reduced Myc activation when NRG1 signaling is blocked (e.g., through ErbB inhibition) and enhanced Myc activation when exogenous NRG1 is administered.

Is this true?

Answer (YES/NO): NO